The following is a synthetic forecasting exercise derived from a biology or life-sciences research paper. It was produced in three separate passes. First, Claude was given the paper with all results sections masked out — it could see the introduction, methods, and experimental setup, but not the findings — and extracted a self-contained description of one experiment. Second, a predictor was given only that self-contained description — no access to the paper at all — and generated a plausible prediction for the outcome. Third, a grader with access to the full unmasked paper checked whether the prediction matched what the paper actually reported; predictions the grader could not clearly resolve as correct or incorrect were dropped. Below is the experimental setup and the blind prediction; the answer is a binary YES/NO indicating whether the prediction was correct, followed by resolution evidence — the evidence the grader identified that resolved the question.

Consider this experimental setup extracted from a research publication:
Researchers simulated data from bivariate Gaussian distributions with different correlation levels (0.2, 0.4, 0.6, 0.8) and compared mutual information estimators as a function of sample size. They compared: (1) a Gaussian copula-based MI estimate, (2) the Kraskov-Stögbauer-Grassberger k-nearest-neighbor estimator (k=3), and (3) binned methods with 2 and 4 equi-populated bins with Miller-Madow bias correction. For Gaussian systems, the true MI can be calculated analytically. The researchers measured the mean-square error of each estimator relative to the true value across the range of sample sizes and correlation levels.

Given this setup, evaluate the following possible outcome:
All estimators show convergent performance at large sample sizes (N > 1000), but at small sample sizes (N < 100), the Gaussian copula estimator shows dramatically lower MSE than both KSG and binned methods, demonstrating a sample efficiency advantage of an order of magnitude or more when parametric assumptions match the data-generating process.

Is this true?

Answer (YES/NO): NO